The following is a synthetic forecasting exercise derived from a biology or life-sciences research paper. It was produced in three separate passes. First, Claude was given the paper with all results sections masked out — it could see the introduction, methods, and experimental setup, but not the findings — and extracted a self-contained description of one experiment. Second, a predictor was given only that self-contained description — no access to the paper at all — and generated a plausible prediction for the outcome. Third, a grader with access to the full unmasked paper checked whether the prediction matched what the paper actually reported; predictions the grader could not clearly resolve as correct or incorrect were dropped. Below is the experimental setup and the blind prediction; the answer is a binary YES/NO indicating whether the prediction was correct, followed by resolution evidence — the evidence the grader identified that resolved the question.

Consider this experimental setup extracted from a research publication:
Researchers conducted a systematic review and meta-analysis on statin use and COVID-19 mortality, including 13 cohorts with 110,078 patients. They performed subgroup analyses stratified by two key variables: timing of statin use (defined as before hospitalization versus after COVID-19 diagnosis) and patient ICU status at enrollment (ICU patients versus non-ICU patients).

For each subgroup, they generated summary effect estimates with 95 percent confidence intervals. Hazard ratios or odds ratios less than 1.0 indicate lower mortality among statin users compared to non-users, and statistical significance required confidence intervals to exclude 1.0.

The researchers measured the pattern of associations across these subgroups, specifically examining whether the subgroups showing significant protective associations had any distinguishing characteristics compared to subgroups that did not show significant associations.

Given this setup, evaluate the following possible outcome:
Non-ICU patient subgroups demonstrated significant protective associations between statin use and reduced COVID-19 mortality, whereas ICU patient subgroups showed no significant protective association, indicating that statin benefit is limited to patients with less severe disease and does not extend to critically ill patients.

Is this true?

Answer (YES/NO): YES